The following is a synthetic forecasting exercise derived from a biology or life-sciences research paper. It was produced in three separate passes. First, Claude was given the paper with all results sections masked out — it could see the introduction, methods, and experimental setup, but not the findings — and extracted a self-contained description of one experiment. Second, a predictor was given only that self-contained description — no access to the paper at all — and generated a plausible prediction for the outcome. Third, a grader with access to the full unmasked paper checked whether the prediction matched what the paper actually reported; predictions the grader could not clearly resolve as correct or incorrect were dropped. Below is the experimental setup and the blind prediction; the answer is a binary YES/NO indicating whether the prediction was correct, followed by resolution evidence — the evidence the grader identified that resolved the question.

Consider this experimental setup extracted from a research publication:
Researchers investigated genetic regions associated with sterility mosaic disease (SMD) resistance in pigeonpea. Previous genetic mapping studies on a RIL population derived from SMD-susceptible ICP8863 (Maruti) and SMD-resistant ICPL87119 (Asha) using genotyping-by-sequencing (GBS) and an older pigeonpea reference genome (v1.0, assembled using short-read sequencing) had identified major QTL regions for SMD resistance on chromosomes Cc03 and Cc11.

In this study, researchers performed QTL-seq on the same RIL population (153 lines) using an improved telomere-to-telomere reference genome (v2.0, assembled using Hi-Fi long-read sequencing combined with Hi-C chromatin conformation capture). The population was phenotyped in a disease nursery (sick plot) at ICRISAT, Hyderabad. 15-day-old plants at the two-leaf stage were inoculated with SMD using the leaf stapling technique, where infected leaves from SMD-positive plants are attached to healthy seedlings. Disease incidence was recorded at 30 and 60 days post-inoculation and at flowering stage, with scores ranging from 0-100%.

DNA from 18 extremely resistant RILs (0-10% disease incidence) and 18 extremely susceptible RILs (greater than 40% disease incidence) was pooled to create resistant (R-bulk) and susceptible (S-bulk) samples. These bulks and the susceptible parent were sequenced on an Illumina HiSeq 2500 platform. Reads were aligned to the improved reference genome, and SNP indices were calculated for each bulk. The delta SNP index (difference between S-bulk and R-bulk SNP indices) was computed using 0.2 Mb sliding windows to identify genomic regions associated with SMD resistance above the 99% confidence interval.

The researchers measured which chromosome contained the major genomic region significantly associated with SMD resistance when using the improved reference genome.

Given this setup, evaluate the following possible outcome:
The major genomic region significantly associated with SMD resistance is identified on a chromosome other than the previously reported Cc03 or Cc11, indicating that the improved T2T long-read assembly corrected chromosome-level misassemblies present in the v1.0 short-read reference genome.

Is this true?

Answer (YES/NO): YES